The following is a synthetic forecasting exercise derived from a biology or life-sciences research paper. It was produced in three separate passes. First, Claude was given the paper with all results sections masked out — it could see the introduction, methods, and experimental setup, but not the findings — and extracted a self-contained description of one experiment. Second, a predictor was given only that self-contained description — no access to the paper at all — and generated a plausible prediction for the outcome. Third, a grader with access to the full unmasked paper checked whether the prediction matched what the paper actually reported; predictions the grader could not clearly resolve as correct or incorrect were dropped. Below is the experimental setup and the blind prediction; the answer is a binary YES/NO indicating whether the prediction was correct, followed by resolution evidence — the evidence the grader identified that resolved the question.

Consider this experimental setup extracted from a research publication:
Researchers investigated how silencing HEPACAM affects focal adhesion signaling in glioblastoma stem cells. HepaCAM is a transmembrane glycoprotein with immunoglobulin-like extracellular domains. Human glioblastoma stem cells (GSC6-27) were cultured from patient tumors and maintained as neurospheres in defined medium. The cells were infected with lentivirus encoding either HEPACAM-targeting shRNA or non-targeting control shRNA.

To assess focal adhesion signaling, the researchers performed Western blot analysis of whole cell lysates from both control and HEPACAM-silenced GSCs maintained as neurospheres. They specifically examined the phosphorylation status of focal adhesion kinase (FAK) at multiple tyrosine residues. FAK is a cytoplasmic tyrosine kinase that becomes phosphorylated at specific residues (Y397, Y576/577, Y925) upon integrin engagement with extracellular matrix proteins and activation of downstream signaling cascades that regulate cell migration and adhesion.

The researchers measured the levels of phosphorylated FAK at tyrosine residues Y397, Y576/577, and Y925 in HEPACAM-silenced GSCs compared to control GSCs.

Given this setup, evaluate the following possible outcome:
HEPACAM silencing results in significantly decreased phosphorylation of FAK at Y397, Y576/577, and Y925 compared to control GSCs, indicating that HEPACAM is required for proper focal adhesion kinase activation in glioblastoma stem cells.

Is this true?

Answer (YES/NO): NO